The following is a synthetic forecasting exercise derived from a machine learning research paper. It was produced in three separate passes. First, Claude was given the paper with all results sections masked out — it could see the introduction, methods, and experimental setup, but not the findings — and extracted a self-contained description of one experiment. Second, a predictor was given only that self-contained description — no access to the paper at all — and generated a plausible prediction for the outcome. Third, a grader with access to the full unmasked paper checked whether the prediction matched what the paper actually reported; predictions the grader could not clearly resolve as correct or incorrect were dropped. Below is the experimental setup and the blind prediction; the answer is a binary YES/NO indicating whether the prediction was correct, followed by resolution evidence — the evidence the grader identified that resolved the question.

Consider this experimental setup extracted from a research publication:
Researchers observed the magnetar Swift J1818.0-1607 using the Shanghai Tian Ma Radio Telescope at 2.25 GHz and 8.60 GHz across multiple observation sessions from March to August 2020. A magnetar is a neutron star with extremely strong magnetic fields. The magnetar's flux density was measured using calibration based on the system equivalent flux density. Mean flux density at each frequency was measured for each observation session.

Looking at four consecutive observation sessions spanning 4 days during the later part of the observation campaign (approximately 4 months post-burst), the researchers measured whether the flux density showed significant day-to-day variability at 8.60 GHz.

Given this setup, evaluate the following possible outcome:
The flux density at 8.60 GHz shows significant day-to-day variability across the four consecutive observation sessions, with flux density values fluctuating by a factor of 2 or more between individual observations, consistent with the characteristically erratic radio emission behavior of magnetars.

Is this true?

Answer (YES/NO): YES